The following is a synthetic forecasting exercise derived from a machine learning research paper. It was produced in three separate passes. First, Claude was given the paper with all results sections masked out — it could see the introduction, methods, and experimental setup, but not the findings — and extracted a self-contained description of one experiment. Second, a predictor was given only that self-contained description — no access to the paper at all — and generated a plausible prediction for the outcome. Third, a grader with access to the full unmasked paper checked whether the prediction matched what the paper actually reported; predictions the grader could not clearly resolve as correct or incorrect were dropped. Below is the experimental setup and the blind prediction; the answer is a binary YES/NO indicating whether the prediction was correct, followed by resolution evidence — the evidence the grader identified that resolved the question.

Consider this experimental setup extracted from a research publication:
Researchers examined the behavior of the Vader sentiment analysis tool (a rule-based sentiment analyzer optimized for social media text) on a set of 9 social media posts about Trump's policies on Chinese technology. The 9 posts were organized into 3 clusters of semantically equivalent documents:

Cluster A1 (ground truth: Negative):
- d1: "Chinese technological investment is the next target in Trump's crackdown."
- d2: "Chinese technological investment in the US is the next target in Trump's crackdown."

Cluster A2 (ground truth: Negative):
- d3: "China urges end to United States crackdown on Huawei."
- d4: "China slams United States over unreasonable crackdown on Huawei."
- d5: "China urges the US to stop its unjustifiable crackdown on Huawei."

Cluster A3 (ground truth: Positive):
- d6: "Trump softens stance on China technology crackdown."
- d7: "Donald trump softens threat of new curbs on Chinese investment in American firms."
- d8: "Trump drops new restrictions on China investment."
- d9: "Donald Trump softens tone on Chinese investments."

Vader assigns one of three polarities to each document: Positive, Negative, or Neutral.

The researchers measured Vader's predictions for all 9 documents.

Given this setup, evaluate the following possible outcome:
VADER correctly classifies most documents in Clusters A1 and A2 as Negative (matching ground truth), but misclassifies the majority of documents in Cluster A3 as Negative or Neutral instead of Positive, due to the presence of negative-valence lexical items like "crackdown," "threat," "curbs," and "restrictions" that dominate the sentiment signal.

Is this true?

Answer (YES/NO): NO